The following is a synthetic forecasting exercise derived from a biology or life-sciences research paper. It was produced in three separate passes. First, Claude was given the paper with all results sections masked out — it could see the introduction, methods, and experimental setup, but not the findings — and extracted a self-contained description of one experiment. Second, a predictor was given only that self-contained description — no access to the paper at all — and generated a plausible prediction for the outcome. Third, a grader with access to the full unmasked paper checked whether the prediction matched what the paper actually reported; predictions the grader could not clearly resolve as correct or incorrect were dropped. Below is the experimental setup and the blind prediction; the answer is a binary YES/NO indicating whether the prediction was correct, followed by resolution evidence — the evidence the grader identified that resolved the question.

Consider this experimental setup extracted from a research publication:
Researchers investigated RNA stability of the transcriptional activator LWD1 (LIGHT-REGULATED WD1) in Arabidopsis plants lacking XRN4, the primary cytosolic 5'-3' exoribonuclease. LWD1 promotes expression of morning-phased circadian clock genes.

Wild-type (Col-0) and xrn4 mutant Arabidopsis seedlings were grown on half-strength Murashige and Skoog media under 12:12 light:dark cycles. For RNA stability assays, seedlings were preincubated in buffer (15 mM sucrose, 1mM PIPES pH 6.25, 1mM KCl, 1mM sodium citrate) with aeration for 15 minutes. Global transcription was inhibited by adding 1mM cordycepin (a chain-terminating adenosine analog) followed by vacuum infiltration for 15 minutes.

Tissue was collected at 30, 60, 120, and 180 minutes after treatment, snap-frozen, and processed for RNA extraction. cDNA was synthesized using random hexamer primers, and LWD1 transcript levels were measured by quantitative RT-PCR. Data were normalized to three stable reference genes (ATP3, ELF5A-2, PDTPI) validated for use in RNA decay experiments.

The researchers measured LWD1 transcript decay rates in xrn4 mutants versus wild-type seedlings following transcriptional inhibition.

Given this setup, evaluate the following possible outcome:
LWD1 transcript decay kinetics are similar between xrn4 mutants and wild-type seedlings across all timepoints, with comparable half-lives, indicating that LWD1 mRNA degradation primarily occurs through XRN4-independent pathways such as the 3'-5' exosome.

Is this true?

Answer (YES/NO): NO